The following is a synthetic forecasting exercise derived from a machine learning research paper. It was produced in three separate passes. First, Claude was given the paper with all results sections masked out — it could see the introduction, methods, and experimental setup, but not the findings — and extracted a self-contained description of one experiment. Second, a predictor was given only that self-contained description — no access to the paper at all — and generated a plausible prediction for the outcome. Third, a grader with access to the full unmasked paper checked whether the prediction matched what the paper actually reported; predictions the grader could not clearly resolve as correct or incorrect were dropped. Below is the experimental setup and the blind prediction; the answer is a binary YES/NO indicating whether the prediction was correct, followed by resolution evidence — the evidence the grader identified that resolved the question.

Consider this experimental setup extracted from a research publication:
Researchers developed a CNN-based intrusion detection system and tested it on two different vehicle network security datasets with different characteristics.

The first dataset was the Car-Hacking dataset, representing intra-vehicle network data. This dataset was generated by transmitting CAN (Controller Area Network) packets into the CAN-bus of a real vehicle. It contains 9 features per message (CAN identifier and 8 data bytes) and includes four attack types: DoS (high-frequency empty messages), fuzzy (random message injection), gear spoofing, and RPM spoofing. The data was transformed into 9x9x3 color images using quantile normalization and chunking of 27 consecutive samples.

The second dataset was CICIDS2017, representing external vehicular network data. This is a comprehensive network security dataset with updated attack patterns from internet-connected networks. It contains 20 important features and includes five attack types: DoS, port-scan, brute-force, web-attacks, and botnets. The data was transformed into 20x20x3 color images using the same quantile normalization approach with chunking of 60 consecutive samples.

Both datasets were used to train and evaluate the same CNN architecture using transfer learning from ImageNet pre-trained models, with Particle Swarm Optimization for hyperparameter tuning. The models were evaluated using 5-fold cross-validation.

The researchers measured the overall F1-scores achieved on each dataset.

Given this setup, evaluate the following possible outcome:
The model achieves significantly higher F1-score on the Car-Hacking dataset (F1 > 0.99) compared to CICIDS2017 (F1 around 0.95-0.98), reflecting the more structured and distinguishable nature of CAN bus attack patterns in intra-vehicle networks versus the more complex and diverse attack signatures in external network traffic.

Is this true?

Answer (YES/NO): NO